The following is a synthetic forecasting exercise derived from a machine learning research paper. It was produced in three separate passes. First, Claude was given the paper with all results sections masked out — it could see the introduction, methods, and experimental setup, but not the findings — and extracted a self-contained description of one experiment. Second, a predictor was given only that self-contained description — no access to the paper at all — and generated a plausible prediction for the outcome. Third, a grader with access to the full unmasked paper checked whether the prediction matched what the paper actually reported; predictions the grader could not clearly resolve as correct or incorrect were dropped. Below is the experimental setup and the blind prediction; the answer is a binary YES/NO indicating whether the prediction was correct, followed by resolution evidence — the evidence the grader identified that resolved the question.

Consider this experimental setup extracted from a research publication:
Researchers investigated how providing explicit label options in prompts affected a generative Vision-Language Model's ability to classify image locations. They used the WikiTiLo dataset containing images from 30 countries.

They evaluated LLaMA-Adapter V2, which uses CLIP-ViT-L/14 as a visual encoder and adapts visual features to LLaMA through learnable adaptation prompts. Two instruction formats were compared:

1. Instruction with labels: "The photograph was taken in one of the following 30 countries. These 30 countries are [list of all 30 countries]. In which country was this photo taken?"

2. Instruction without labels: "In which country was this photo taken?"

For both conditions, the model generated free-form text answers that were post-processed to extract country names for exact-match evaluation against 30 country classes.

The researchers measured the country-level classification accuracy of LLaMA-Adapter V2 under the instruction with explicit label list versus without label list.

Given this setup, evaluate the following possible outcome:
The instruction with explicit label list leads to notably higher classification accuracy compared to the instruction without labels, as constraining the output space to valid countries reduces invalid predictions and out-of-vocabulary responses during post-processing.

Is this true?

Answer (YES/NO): NO